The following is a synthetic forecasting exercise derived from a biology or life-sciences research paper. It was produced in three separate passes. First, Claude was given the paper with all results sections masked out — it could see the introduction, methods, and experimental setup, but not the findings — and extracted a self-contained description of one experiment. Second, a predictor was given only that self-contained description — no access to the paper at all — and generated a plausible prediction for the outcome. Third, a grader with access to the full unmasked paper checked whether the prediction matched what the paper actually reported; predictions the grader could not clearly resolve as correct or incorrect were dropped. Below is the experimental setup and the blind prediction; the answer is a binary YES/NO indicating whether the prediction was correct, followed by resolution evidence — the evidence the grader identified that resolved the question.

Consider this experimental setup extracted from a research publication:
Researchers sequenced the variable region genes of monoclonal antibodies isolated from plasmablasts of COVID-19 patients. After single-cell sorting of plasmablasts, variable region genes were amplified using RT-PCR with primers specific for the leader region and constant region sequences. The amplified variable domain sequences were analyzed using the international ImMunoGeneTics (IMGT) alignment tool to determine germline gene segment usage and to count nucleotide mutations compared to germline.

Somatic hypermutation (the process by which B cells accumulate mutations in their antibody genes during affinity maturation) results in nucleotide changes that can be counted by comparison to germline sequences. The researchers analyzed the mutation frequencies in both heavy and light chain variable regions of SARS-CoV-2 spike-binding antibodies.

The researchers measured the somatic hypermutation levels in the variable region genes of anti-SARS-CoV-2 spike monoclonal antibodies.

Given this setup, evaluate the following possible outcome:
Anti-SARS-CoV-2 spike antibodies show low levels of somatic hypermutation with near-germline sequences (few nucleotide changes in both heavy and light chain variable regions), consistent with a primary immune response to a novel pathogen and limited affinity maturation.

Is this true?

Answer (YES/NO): NO